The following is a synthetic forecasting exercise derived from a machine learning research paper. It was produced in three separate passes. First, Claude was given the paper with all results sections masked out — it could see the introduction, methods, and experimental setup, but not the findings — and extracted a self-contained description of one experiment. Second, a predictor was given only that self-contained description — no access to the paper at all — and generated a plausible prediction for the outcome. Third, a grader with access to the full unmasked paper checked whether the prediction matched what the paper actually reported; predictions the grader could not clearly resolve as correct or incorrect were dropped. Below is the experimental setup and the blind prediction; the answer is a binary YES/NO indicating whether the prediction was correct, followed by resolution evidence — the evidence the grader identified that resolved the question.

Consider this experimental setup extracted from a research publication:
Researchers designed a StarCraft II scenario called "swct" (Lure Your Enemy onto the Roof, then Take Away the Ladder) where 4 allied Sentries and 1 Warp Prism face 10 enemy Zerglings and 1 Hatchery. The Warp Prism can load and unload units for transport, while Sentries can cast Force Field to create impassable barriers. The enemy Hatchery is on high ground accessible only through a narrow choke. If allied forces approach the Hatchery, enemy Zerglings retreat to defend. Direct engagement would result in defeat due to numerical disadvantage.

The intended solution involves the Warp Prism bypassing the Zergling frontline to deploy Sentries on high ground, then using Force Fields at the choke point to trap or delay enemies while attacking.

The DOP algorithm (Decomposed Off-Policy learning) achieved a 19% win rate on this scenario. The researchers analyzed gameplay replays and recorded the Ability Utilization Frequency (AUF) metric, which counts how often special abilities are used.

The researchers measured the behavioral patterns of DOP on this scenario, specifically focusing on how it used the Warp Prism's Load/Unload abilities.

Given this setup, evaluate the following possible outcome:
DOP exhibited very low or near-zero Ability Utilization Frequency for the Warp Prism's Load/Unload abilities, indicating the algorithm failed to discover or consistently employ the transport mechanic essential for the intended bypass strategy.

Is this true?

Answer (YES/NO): NO